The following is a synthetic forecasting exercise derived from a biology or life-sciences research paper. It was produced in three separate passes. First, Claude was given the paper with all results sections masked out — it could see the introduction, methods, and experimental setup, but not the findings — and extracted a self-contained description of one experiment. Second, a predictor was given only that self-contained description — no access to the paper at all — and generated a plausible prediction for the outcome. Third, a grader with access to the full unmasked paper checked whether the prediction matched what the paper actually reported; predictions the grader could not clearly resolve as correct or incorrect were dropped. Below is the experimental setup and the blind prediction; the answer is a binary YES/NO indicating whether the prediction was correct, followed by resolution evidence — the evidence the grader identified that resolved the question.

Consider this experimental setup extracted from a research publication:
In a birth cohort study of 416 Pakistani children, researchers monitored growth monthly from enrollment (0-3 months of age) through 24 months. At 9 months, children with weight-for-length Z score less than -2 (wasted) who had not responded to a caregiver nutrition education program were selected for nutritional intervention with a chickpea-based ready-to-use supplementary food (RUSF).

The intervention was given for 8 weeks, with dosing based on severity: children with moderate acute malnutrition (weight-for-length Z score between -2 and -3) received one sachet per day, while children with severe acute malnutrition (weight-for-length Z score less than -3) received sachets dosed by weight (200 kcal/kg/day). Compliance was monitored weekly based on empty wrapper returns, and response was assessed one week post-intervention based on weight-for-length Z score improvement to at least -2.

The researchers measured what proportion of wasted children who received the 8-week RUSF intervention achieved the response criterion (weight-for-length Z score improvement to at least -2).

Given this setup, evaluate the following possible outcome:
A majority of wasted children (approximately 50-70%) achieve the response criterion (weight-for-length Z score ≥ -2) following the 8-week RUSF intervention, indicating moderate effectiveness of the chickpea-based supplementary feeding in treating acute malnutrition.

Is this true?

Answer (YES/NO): NO